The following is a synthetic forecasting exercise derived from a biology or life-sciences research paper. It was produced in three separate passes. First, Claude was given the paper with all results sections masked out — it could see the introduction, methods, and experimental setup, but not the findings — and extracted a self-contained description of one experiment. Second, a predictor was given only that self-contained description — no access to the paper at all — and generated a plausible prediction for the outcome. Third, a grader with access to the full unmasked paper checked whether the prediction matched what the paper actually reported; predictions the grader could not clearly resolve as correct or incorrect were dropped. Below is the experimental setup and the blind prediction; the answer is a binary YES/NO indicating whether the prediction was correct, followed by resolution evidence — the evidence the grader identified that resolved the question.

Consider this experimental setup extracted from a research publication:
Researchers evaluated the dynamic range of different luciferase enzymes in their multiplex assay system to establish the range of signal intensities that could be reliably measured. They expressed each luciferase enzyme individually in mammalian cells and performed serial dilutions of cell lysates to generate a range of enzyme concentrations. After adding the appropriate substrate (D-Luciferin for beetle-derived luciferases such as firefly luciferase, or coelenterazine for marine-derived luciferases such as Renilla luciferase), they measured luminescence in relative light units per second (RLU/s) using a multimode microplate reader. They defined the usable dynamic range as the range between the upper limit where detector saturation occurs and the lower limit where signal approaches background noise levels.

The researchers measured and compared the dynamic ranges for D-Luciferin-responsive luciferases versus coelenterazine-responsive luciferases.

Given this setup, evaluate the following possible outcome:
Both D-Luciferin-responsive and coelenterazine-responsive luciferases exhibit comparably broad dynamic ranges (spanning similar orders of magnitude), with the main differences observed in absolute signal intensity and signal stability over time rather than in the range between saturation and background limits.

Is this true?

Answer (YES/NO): YES